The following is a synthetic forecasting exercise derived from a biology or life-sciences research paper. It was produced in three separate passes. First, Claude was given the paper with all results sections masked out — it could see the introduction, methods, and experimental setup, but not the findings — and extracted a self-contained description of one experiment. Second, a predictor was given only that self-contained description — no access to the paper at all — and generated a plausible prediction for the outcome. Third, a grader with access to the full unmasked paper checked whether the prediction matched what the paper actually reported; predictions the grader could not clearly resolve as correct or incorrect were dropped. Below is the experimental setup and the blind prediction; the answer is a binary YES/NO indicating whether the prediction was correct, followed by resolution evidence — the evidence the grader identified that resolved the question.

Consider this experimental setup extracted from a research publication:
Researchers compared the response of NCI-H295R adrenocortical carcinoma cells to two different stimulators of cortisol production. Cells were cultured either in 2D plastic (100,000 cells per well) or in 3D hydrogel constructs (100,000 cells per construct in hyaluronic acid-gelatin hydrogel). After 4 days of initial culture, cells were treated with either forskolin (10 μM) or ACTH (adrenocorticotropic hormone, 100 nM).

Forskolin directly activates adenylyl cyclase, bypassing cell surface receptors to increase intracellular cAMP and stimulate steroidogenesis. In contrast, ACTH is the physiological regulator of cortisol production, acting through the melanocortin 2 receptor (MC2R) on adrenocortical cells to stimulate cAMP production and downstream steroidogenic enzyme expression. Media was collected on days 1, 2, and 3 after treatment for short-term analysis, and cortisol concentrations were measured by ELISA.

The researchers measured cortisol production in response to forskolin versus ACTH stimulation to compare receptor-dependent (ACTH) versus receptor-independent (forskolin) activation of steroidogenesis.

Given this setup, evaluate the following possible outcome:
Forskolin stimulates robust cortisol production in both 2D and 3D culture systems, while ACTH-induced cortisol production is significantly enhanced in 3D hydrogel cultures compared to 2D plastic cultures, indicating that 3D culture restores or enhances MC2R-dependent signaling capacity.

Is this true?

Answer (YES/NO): NO